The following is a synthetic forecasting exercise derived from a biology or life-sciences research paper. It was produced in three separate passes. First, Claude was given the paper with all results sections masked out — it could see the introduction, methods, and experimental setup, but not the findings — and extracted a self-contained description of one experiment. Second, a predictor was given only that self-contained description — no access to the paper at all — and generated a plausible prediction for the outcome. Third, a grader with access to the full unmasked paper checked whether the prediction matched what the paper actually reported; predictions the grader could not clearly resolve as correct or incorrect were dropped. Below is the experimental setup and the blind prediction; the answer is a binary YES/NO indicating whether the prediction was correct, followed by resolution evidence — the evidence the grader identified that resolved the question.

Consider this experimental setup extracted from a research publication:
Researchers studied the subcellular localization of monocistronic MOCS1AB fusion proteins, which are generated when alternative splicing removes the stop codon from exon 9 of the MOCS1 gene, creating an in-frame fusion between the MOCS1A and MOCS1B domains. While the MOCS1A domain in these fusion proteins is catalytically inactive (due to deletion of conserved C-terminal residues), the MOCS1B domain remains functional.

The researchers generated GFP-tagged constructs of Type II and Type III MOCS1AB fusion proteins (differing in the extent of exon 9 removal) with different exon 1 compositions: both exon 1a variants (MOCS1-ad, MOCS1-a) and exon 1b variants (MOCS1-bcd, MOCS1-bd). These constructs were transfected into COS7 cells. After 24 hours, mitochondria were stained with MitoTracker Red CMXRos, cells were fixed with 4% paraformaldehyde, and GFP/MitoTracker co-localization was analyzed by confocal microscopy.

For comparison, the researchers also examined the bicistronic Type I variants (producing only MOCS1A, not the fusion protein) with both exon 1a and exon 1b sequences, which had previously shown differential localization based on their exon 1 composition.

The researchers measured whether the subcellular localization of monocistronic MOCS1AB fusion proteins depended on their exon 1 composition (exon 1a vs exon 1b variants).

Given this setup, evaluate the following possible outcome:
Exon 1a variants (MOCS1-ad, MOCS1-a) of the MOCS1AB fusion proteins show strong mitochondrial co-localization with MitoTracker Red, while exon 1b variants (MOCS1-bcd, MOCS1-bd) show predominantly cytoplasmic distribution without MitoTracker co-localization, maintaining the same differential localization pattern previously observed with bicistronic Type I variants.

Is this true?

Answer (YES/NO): NO